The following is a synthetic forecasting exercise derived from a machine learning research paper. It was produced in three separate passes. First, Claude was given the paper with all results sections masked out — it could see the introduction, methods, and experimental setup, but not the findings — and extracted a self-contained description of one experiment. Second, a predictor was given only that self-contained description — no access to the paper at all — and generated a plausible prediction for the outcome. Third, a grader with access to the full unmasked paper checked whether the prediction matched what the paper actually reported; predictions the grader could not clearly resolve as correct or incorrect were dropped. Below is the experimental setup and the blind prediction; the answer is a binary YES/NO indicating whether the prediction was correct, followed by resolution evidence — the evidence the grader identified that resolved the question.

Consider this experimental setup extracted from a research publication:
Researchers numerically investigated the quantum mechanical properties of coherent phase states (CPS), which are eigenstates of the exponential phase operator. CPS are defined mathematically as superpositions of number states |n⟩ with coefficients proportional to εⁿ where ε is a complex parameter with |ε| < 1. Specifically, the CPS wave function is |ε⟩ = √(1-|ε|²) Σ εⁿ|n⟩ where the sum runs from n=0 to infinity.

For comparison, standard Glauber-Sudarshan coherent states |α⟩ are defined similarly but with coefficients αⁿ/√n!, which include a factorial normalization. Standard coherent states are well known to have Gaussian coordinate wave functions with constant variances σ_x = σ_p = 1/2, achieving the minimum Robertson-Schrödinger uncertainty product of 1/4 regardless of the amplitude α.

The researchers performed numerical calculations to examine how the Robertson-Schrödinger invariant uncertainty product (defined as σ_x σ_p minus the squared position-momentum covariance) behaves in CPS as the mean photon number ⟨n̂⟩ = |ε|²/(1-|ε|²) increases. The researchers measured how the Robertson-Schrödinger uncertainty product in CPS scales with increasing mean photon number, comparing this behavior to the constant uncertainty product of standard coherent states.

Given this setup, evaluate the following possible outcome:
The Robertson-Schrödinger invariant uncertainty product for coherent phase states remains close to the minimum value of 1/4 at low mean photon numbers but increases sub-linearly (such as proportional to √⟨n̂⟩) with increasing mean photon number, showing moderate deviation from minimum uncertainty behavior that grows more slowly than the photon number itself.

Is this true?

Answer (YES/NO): NO